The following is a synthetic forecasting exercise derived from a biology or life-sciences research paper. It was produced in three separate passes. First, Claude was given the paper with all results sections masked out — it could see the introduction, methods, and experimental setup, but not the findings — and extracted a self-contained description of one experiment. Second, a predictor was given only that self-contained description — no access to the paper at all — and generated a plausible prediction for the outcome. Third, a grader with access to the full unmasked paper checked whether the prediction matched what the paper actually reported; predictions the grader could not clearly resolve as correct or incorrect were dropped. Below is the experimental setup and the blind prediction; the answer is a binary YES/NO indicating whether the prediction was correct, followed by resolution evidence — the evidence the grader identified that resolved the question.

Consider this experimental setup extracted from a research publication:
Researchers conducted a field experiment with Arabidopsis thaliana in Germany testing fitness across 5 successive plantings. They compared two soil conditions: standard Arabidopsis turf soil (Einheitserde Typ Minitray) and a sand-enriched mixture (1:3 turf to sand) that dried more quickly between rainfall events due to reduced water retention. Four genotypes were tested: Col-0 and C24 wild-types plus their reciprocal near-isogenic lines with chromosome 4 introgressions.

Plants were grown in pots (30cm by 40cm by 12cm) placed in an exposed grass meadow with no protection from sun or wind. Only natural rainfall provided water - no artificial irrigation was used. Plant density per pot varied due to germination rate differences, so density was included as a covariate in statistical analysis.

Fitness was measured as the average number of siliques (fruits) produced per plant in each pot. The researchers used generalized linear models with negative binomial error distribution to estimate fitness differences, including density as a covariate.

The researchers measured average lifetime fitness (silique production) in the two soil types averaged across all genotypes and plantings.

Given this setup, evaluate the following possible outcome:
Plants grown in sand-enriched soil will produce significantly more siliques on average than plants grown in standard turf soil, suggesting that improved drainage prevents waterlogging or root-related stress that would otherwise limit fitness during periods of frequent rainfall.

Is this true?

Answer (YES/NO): NO